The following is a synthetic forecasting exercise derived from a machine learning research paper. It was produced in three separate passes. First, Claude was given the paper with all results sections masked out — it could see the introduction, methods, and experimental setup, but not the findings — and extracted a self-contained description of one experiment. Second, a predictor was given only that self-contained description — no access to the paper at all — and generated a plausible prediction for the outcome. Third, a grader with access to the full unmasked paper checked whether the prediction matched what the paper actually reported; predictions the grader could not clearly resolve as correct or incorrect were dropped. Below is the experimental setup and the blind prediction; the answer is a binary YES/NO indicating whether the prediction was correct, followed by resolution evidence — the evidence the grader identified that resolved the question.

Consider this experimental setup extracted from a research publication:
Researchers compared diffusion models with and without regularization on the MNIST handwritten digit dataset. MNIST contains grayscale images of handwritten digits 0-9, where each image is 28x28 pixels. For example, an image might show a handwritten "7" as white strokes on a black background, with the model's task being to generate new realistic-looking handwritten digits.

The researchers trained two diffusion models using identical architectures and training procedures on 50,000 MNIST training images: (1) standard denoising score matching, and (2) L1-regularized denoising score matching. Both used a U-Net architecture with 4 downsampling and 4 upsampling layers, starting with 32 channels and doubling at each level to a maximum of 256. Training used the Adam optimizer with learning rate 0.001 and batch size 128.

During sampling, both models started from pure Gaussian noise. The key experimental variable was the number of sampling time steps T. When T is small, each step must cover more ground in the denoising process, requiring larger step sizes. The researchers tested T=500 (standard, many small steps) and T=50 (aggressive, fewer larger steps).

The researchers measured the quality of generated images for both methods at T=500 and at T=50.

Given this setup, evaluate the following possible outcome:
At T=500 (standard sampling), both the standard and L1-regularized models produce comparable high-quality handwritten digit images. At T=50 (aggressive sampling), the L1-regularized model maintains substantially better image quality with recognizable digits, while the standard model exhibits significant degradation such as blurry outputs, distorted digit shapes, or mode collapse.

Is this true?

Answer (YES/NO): YES